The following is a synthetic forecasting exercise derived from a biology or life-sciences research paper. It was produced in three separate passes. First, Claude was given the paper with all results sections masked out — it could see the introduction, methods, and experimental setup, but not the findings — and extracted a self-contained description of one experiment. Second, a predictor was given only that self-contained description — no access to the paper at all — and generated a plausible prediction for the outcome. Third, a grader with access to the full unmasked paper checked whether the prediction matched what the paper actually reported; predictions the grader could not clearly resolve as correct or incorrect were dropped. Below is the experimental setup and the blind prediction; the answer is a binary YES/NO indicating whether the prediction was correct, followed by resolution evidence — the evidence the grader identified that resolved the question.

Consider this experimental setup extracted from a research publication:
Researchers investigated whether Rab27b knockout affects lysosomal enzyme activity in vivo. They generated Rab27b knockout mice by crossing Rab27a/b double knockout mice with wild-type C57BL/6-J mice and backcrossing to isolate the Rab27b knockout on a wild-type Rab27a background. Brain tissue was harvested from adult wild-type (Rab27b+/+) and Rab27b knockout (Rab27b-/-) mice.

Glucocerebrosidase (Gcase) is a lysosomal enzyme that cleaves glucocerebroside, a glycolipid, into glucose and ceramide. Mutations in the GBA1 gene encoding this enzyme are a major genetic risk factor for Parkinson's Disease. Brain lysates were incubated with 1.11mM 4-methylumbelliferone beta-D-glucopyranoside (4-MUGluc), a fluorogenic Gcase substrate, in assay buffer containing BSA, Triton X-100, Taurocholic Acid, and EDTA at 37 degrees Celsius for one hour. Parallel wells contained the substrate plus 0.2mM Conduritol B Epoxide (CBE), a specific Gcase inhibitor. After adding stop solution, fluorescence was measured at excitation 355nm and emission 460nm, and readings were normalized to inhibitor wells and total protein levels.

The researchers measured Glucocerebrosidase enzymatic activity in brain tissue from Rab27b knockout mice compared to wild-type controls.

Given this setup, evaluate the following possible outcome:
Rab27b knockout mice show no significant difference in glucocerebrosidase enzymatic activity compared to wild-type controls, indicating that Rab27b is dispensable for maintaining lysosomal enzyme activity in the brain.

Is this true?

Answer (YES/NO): NO